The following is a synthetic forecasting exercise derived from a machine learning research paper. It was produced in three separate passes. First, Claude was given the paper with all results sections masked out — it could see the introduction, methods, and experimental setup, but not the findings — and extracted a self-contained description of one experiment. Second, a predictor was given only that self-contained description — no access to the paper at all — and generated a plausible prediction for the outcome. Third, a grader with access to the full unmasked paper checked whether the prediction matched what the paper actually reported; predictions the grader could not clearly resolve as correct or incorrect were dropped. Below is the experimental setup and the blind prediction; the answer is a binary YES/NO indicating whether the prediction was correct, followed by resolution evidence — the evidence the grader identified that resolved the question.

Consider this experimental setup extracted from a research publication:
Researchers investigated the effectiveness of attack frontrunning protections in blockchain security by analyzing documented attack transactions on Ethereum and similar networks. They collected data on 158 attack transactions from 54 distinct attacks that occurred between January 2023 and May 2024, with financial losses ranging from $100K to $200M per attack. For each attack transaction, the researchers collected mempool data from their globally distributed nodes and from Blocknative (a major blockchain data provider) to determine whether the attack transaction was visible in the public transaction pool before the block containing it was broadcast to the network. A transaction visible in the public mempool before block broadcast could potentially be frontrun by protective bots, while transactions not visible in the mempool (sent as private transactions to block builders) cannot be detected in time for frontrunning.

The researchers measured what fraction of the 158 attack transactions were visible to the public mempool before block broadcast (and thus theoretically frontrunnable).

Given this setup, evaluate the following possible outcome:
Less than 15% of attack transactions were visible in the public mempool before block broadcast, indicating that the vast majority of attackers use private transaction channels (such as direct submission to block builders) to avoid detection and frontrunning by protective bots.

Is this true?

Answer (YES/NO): YES